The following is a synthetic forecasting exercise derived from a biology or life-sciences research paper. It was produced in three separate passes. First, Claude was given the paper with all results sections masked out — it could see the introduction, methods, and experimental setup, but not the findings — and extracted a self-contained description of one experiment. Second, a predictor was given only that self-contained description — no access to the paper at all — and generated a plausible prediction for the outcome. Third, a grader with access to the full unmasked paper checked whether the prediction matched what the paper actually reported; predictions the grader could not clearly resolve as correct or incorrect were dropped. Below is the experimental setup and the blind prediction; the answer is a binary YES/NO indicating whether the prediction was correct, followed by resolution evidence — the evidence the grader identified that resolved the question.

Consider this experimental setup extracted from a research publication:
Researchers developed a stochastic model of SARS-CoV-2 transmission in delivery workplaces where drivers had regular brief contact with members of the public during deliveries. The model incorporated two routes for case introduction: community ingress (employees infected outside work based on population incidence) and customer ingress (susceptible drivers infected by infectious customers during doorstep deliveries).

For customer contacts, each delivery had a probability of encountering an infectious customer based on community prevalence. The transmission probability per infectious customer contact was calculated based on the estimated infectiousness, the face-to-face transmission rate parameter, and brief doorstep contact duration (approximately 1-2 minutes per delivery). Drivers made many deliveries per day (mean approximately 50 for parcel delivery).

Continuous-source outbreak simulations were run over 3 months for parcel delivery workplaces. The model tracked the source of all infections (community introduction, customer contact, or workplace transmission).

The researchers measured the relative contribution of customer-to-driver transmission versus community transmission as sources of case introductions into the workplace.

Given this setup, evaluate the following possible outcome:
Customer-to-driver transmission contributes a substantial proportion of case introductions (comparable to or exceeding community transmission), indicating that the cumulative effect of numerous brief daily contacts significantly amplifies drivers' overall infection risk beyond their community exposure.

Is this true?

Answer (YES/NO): NO